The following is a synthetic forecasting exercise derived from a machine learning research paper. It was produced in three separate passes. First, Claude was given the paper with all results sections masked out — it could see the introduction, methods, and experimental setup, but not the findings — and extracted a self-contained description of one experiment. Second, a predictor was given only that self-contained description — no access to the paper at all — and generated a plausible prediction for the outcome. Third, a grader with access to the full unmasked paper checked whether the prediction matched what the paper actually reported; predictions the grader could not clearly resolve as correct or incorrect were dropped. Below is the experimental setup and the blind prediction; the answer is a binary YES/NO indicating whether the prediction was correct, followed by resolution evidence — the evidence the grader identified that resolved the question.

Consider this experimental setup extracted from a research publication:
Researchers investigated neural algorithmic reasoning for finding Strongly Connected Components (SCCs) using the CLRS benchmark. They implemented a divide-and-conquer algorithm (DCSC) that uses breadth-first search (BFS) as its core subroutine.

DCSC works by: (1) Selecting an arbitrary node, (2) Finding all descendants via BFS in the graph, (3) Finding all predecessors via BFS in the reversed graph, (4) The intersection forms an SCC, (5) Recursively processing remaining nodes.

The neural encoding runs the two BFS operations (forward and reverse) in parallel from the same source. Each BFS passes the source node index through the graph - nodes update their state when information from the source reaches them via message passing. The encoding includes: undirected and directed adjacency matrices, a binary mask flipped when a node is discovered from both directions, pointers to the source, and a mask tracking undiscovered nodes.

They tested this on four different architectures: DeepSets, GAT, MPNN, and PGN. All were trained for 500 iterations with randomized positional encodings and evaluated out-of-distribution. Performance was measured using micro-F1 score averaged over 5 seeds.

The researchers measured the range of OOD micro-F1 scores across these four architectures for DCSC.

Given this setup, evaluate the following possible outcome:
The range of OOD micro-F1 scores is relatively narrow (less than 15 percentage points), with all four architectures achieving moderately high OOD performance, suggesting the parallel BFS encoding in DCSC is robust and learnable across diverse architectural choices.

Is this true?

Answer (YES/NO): NO